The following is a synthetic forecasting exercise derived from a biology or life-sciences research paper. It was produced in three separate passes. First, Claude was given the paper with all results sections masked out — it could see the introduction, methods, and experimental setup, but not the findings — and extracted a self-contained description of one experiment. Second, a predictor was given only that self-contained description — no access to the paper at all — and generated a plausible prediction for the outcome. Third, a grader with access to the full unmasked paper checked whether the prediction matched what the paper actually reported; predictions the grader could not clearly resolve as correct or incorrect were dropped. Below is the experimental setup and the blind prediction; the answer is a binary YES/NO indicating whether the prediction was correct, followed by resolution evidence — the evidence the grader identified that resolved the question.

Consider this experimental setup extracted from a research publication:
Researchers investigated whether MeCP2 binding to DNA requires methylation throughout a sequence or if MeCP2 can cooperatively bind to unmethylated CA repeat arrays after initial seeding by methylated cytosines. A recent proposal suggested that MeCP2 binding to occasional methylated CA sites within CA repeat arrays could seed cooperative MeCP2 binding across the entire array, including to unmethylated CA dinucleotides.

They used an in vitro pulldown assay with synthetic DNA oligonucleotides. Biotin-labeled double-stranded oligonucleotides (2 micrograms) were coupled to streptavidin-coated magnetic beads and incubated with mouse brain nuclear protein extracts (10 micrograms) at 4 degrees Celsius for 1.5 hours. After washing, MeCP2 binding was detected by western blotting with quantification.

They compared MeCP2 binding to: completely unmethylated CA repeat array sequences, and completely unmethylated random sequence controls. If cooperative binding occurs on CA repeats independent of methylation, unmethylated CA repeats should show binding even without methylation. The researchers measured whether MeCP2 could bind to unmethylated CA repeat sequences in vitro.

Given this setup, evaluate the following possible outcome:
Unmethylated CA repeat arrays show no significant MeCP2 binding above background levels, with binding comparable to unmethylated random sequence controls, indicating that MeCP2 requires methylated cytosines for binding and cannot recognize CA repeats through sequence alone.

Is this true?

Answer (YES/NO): YES